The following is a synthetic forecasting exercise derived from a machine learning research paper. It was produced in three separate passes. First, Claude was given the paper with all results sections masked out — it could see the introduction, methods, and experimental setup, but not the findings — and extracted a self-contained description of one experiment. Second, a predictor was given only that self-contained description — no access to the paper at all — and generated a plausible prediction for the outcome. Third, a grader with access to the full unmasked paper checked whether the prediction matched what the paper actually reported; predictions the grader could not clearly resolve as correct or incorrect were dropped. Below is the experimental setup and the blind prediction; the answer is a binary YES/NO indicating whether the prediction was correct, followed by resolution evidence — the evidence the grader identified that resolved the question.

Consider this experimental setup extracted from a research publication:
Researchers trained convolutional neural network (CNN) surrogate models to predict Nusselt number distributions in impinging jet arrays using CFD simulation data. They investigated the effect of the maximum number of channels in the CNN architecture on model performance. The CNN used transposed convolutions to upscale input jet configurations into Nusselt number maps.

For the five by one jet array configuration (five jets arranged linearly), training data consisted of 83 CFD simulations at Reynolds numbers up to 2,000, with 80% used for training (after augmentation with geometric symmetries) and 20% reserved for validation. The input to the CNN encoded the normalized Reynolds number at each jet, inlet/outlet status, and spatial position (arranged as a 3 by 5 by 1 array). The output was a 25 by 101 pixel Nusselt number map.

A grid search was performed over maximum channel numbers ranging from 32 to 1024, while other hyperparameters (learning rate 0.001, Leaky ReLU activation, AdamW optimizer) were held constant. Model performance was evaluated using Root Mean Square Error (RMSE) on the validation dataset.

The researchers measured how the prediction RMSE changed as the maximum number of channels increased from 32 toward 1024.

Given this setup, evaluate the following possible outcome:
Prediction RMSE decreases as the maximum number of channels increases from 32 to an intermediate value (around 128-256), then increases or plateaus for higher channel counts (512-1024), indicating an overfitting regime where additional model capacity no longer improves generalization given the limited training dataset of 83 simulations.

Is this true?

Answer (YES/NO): YES